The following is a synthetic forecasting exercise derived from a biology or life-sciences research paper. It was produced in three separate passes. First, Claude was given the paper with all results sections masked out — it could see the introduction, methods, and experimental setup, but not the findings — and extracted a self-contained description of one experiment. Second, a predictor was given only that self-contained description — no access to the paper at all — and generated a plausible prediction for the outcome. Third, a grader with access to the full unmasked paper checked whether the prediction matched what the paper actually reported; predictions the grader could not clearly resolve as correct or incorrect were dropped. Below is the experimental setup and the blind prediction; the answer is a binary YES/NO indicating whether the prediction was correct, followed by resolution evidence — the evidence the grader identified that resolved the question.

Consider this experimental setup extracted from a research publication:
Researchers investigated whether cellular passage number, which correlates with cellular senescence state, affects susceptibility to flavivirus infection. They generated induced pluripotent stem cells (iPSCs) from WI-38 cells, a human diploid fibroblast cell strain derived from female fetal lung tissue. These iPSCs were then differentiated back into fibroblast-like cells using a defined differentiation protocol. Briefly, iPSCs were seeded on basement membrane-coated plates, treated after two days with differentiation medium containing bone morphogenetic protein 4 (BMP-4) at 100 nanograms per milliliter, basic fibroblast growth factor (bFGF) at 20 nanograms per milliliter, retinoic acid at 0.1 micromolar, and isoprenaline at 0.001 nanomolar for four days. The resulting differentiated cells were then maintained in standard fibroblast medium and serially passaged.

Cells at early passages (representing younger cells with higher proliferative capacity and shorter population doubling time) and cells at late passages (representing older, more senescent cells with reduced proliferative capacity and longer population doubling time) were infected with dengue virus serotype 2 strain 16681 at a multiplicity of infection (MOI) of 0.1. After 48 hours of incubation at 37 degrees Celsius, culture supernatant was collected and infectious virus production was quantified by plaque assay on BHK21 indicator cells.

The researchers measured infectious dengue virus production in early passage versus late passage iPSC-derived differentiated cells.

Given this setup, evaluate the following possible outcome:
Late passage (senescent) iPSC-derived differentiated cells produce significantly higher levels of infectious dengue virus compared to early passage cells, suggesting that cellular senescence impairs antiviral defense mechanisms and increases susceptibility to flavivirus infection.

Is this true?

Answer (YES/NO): NO